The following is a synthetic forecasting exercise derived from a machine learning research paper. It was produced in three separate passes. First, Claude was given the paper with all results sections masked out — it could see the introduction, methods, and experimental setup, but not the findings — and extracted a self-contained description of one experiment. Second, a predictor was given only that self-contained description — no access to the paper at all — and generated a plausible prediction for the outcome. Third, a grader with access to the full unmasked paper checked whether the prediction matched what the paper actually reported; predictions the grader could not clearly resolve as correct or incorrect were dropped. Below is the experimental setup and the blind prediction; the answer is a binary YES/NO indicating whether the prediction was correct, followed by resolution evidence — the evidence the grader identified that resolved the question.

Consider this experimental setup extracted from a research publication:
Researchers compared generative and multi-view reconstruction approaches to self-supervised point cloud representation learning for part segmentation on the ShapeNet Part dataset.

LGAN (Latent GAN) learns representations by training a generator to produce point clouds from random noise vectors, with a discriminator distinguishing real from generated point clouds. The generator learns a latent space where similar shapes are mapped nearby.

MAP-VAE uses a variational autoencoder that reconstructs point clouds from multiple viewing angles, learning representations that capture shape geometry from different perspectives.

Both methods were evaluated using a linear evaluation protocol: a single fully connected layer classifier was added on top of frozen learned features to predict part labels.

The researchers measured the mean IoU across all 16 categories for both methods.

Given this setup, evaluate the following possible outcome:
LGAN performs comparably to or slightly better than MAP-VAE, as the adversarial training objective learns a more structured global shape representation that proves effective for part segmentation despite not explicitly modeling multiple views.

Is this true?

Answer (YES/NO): NO